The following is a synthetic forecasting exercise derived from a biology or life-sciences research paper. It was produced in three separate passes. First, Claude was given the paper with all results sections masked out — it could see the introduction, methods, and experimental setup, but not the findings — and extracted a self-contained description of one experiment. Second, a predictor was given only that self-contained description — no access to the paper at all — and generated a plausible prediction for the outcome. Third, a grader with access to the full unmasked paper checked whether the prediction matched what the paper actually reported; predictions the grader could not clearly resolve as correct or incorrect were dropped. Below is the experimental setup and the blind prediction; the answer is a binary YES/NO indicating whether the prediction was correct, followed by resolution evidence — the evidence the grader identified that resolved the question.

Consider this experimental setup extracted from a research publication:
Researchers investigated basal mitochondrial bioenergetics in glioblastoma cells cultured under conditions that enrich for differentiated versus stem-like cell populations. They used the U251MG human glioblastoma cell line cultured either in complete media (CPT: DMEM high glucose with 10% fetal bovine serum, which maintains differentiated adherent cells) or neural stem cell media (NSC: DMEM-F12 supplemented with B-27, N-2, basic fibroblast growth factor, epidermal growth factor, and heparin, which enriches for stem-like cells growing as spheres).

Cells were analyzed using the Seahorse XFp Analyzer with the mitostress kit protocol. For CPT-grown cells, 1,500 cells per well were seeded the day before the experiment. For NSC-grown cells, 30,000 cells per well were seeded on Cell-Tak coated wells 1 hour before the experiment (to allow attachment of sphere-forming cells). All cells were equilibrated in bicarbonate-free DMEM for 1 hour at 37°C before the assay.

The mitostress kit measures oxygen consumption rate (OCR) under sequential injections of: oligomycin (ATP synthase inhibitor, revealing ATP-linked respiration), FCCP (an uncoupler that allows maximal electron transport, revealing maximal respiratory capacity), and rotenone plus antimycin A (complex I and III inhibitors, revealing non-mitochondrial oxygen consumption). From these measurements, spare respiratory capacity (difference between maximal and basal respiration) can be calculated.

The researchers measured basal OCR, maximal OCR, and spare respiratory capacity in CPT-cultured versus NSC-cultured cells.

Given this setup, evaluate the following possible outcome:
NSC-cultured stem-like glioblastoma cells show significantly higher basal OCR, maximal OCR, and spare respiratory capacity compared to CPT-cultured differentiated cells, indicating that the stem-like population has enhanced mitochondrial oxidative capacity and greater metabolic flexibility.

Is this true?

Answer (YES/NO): NO